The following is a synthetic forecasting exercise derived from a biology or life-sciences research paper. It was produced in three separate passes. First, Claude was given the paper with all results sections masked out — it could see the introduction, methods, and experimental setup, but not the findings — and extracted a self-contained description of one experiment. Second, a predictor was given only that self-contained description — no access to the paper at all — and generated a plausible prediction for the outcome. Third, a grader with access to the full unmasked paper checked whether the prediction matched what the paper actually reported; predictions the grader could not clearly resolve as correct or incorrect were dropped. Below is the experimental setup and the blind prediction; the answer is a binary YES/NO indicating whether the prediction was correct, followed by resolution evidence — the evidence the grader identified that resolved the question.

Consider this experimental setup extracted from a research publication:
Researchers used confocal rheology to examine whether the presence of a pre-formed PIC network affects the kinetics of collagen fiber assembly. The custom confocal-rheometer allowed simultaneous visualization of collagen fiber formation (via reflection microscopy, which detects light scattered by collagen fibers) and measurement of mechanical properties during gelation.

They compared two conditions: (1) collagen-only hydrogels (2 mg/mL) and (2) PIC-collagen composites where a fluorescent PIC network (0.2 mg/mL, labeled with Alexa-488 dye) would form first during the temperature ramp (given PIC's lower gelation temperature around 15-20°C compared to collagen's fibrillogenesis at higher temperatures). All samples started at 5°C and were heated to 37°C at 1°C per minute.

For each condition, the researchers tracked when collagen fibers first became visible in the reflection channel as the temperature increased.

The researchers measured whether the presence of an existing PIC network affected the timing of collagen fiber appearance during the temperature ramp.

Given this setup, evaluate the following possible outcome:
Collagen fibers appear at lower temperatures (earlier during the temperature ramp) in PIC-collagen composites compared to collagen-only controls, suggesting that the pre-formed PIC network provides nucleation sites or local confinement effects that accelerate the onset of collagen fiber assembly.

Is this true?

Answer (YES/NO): NO